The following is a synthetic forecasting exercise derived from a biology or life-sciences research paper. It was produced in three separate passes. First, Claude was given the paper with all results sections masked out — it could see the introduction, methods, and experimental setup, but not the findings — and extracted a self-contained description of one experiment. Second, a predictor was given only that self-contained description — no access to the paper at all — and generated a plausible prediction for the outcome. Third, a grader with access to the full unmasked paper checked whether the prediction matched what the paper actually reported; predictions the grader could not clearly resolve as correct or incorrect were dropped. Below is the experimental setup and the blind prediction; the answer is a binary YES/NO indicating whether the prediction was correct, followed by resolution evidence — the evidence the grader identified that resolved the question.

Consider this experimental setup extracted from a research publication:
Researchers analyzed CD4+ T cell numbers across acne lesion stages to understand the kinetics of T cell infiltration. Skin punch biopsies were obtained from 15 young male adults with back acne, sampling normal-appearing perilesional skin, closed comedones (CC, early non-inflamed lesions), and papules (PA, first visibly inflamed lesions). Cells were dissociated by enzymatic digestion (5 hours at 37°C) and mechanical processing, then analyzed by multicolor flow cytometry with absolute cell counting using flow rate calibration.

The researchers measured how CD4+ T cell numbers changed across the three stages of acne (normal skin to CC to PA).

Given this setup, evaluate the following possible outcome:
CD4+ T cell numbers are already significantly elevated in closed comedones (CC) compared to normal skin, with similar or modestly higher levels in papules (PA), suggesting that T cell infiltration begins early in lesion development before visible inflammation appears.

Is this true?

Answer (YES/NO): NO